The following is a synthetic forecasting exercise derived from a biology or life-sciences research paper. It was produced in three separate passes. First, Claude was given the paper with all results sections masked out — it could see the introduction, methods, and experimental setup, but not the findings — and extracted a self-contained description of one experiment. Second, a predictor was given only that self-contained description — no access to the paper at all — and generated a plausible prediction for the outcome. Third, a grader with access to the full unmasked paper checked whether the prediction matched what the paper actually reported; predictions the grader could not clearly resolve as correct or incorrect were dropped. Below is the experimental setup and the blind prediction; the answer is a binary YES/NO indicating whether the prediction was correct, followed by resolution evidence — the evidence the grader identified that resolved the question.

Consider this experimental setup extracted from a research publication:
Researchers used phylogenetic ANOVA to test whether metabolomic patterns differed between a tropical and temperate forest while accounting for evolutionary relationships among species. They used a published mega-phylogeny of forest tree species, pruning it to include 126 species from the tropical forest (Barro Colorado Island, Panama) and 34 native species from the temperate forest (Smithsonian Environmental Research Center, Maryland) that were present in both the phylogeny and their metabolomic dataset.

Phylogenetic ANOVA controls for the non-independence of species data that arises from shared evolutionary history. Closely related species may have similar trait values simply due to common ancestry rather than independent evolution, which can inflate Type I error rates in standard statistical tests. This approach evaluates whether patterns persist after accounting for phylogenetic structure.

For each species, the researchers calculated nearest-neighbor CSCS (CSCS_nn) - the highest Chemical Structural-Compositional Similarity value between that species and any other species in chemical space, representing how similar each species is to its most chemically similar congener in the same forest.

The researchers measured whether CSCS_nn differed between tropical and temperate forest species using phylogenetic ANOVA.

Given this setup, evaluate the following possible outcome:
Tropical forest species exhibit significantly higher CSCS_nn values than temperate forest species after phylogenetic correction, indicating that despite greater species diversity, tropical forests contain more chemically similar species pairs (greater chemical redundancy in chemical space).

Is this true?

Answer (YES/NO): NO